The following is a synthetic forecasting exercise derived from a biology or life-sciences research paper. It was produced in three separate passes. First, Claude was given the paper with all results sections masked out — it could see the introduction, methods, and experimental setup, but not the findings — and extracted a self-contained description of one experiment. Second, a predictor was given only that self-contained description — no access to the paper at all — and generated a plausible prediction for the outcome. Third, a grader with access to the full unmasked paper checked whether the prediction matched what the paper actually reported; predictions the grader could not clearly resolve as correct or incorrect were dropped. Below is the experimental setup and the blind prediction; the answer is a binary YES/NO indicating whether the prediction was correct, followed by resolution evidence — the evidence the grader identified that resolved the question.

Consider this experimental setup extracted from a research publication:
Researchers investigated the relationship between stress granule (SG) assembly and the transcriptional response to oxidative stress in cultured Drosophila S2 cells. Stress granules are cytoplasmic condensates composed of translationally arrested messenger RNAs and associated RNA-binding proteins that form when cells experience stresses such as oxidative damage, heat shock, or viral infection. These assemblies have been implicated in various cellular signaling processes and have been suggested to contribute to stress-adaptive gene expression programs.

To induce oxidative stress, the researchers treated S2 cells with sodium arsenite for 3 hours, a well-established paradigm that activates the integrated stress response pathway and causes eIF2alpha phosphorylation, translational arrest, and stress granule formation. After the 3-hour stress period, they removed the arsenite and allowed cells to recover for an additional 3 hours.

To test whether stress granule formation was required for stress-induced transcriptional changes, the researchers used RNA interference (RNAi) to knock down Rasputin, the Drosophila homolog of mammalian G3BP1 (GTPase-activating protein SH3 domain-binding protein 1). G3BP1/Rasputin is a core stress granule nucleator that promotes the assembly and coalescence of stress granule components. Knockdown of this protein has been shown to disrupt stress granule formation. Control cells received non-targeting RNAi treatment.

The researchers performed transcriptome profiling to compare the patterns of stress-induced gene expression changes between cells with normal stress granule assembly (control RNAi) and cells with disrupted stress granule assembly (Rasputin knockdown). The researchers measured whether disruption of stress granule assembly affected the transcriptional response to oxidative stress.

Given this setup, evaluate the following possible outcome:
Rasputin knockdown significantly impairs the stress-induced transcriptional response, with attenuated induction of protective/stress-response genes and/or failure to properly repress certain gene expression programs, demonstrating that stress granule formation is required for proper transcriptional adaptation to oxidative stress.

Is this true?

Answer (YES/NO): NO